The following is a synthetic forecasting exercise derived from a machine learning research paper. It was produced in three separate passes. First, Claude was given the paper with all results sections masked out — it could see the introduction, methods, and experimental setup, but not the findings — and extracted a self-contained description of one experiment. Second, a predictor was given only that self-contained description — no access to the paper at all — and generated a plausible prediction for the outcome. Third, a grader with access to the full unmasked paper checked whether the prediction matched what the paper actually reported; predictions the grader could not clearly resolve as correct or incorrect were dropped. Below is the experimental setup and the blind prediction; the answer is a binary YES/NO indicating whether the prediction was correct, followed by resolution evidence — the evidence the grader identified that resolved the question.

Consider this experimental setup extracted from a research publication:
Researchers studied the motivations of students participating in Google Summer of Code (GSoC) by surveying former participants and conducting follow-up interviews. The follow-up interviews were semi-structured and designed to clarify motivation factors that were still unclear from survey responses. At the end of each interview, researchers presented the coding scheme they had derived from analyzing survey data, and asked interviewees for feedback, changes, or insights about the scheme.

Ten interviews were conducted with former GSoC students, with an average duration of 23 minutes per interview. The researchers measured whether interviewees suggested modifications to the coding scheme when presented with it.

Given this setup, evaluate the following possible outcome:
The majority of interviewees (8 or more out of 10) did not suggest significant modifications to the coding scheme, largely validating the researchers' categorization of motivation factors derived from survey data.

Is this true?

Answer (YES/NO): YES